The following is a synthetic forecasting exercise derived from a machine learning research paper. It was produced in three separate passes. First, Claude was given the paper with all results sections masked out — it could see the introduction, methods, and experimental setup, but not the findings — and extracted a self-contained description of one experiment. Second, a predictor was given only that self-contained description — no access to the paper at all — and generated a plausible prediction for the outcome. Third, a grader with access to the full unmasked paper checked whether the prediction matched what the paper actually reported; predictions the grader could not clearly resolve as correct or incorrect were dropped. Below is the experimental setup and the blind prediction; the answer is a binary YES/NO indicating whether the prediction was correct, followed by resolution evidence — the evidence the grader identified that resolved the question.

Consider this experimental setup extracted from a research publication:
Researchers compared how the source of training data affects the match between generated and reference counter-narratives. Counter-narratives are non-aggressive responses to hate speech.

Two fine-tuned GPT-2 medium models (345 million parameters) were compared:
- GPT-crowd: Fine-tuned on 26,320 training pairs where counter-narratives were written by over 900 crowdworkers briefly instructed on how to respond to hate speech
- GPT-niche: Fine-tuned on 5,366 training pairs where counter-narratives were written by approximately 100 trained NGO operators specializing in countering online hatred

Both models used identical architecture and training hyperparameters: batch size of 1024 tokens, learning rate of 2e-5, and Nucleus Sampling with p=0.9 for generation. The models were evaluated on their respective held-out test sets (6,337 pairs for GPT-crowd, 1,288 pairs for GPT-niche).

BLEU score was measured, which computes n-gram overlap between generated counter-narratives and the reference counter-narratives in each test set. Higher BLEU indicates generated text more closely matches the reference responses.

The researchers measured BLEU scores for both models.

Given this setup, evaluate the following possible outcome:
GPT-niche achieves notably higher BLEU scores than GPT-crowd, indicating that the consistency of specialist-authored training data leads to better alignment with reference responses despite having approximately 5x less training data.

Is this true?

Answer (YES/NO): YES